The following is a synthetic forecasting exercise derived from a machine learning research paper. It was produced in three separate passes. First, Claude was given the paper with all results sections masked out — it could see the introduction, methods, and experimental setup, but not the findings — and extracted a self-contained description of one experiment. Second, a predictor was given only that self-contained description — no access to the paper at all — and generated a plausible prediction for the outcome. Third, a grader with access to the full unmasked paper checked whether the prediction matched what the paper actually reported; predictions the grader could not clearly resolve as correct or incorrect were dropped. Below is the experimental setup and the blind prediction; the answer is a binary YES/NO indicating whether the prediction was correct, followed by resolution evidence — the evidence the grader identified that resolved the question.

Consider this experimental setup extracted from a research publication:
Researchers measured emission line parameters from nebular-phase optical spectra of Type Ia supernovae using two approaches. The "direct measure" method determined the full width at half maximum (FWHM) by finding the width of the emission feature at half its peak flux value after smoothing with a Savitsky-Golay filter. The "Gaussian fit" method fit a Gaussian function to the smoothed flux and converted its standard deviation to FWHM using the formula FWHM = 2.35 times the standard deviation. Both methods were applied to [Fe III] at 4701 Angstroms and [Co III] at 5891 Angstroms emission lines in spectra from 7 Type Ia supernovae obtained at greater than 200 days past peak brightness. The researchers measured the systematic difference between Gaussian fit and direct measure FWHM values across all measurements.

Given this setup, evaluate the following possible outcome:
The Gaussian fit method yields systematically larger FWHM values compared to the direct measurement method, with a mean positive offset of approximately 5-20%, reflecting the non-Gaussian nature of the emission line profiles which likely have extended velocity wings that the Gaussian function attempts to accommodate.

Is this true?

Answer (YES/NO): NO